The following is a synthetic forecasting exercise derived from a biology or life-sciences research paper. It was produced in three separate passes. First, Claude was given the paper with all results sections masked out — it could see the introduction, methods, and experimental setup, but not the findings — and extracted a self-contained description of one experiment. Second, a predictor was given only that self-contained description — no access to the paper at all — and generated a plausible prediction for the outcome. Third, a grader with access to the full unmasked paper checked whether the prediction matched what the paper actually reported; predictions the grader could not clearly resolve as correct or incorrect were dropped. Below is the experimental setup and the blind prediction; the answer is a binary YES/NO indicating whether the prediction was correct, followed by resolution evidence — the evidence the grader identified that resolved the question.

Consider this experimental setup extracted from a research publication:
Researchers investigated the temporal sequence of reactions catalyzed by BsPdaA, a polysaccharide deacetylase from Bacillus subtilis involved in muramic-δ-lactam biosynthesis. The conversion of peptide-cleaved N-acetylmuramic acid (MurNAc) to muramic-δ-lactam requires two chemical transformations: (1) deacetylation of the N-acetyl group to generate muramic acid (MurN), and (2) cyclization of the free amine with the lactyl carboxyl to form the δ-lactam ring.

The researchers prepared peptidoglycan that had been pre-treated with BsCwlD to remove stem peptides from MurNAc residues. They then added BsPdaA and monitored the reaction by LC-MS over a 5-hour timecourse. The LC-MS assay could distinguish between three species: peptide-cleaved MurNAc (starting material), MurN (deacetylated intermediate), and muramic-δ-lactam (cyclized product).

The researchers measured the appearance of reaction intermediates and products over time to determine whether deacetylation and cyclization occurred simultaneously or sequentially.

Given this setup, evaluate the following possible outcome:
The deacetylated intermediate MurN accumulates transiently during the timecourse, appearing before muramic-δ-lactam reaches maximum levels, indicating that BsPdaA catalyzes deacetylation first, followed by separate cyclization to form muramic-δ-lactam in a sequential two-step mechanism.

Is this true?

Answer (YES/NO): YES